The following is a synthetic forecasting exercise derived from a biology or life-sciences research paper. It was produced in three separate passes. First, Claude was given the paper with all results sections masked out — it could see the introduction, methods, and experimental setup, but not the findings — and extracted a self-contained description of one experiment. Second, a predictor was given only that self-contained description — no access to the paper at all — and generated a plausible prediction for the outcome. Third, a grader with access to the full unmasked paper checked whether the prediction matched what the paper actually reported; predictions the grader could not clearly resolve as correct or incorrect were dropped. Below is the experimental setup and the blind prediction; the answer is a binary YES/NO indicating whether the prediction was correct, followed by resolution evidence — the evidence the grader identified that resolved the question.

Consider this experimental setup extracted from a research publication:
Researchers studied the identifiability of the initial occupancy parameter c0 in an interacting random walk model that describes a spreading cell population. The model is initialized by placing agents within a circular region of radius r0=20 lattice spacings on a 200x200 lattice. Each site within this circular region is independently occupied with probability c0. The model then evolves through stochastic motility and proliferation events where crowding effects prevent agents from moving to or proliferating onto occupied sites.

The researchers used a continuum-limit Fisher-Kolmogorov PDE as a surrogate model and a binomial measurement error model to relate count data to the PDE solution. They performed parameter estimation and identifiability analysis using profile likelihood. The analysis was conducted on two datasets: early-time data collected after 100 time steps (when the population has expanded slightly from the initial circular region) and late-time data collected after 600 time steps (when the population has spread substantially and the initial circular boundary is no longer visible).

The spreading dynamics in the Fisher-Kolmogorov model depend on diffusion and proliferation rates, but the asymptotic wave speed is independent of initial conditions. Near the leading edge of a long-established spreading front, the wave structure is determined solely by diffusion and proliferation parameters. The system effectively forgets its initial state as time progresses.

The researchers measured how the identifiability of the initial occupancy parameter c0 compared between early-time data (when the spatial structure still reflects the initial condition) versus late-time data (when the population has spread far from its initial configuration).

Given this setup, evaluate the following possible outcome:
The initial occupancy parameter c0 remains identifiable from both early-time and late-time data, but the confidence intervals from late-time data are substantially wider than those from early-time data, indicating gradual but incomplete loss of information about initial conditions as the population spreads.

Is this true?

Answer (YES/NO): NO